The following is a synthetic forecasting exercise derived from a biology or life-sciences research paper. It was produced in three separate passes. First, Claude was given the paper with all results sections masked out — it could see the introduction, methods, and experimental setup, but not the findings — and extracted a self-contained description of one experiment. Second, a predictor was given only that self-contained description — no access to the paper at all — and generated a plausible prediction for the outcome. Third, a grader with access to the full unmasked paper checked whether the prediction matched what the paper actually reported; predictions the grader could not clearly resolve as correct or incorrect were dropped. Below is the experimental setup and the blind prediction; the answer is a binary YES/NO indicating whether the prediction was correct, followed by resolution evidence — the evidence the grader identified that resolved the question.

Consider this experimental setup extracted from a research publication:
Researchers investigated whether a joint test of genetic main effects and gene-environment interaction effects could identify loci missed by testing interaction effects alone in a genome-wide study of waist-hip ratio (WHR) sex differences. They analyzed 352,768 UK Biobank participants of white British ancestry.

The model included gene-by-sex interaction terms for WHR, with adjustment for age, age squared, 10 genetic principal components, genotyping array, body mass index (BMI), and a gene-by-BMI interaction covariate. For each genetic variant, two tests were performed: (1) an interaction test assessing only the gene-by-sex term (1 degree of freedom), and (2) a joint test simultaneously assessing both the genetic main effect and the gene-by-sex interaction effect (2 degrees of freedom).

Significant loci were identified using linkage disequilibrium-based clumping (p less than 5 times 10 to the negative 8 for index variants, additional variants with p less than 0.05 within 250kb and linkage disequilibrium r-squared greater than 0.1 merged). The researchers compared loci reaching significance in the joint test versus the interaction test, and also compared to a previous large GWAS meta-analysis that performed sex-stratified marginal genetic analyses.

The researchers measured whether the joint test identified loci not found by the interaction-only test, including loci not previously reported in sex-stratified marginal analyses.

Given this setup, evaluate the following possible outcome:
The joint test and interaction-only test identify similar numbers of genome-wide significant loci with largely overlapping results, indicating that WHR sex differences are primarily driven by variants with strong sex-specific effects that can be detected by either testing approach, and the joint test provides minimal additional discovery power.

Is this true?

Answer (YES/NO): NO